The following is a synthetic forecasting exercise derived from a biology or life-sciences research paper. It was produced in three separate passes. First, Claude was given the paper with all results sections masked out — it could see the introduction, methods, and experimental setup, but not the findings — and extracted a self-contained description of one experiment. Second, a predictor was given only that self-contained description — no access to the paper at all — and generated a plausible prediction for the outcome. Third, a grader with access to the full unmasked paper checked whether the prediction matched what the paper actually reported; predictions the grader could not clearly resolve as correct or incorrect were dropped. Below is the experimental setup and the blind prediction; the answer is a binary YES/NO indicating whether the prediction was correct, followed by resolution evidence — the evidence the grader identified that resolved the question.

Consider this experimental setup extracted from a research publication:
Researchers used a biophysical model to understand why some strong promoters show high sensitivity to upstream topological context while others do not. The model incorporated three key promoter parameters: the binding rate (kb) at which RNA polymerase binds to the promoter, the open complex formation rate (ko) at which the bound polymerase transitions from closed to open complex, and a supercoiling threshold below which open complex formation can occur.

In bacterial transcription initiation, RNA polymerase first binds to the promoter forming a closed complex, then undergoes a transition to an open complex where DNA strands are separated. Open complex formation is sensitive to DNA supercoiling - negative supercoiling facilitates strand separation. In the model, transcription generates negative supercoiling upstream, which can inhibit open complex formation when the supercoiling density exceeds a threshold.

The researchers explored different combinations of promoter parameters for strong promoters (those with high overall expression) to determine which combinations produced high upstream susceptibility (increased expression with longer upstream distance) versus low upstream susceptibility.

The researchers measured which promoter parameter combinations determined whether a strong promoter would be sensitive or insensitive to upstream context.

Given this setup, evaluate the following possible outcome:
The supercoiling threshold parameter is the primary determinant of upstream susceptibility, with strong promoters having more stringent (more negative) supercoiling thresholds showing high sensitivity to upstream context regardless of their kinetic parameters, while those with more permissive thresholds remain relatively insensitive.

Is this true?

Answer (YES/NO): NO